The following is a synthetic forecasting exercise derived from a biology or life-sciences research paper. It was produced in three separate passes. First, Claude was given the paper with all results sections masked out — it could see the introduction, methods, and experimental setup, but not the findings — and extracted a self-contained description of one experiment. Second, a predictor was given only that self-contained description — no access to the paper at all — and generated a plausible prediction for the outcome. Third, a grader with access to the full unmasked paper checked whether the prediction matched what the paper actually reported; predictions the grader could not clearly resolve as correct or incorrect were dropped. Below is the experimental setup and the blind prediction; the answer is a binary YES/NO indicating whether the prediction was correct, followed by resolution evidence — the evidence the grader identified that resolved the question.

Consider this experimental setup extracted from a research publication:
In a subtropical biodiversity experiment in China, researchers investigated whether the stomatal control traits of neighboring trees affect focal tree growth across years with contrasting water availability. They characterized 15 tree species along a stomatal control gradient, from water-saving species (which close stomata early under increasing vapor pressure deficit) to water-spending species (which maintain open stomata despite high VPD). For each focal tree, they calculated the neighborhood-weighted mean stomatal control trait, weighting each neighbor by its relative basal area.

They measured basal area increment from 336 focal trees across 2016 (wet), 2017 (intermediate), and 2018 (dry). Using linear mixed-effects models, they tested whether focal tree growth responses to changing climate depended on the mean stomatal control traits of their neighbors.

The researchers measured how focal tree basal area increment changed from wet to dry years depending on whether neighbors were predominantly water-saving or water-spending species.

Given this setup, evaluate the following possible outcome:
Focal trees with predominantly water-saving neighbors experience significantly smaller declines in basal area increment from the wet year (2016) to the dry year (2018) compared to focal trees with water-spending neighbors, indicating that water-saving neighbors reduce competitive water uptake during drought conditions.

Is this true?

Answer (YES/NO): YES